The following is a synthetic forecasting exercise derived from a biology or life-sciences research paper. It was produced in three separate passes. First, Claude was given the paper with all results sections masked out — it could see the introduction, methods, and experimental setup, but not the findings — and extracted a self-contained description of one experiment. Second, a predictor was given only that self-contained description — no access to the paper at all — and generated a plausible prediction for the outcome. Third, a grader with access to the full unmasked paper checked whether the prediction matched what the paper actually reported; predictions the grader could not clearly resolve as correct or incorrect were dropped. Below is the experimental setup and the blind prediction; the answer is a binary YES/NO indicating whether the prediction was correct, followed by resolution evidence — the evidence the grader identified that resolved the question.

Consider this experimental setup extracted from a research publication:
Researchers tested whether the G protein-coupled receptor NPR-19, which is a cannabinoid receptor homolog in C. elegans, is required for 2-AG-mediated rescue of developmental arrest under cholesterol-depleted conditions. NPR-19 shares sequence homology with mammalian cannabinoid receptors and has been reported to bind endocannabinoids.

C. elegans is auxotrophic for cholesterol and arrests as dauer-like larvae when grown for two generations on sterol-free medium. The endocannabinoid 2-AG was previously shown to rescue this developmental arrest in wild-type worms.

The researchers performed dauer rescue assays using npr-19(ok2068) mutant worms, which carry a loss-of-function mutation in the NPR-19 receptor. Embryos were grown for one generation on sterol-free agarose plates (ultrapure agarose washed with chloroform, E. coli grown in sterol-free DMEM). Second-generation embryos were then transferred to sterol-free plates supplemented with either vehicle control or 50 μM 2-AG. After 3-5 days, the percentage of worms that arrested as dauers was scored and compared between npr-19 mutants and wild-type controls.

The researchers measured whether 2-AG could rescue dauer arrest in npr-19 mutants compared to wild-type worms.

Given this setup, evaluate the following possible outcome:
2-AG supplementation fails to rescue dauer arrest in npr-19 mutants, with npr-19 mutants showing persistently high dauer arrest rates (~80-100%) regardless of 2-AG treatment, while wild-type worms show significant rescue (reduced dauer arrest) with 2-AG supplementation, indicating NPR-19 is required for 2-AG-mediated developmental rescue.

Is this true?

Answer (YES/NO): NO